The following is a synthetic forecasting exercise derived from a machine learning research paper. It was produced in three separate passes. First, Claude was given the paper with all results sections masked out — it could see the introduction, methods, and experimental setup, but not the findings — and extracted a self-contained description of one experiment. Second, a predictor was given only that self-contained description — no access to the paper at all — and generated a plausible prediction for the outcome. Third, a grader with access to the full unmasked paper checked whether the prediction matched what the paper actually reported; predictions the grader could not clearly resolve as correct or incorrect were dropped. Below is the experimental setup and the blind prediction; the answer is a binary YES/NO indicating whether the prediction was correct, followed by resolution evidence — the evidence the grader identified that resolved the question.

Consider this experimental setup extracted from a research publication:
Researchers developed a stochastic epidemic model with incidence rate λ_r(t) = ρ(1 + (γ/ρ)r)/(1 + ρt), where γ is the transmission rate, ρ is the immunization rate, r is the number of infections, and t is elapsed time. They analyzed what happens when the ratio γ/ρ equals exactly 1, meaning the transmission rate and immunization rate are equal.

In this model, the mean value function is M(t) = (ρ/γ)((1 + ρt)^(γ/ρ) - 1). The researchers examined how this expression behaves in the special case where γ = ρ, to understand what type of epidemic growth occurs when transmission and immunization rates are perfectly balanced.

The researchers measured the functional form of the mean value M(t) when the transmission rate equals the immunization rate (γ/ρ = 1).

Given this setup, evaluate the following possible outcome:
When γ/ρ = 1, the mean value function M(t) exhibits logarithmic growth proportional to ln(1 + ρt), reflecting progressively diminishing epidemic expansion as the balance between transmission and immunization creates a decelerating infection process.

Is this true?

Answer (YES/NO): NO